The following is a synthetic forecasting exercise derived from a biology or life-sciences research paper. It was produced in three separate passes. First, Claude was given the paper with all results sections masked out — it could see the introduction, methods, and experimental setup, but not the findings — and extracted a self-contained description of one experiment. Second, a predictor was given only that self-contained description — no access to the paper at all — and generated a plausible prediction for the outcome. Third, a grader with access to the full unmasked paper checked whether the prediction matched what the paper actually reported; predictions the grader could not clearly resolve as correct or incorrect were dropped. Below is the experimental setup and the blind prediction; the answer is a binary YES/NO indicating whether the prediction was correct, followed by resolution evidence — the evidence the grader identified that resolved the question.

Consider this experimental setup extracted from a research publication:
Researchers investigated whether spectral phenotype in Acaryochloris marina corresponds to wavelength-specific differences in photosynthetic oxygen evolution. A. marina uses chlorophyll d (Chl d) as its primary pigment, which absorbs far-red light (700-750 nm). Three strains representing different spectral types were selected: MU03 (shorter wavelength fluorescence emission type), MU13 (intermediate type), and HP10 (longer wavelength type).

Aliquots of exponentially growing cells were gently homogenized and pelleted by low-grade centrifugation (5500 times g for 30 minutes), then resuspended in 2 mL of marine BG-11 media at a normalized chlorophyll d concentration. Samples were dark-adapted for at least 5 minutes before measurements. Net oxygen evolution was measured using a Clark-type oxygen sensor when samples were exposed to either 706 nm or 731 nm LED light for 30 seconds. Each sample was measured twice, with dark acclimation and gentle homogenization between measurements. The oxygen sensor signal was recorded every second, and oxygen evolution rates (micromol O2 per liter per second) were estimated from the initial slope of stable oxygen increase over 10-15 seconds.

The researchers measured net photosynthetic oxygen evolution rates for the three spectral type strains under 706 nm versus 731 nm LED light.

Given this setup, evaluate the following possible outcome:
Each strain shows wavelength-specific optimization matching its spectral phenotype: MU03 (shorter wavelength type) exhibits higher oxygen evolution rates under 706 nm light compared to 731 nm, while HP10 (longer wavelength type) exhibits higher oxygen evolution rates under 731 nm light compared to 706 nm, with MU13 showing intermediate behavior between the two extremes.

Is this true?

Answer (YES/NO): NO